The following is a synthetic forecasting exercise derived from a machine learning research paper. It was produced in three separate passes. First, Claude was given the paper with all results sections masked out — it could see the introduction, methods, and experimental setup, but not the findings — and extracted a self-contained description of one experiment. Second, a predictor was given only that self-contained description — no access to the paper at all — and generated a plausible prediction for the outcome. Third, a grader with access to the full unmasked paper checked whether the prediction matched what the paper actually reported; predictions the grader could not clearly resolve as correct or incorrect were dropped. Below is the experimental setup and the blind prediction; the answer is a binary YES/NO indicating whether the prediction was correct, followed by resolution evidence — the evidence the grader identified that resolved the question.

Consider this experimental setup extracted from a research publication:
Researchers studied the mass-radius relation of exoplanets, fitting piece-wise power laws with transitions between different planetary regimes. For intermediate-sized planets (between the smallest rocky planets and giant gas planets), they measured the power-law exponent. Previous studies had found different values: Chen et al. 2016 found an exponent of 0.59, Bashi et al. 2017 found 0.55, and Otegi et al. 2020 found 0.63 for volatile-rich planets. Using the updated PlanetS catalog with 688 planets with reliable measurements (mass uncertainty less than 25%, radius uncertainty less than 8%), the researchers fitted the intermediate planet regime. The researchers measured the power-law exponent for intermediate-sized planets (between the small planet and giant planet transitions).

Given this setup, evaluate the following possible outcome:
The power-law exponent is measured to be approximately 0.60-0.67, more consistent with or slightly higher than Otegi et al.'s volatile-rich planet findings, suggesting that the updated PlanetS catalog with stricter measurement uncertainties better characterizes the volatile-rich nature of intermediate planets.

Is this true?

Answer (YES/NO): YES